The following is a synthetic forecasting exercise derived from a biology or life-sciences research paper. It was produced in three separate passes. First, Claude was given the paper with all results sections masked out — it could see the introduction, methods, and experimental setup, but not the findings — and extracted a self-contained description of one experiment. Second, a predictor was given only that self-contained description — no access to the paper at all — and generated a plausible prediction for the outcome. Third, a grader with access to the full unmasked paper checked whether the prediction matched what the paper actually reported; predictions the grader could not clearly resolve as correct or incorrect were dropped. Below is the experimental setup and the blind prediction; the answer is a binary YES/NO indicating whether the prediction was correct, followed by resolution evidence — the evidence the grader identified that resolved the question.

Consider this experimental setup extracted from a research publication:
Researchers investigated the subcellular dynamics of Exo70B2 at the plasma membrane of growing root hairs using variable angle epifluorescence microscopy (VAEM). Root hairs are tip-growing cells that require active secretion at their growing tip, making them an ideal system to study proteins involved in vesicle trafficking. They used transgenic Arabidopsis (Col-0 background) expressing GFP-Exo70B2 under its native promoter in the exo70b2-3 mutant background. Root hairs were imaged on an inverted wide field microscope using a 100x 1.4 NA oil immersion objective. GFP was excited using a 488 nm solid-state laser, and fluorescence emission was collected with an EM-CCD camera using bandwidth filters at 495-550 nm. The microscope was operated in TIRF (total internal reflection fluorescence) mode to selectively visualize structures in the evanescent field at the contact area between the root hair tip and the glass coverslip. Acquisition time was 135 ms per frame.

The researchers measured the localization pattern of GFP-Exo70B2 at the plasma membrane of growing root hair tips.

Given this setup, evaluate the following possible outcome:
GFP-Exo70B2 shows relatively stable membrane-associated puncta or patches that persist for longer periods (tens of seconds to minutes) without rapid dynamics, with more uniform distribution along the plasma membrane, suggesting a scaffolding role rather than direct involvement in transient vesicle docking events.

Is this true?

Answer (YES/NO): NO